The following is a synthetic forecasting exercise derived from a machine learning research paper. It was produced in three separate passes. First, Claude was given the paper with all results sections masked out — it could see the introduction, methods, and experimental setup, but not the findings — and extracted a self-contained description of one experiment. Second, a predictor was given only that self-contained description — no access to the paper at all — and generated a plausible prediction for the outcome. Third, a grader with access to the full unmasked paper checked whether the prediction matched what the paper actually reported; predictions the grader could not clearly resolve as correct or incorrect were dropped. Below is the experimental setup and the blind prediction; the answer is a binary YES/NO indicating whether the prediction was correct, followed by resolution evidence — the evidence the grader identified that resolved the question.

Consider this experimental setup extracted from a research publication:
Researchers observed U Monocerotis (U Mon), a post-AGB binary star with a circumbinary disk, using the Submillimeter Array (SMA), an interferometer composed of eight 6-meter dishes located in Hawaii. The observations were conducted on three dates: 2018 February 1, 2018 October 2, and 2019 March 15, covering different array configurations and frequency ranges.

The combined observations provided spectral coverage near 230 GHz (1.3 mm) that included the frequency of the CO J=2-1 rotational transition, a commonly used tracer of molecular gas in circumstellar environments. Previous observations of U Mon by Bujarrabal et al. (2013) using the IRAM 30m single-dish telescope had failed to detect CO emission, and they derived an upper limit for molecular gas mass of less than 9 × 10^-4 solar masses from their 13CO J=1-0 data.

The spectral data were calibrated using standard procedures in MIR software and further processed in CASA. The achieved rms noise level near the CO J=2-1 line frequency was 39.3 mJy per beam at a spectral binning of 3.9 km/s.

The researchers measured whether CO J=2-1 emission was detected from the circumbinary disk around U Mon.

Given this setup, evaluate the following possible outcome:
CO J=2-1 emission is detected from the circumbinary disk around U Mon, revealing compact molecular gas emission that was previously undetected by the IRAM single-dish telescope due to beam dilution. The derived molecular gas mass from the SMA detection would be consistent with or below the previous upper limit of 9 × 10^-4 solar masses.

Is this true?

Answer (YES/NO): NO